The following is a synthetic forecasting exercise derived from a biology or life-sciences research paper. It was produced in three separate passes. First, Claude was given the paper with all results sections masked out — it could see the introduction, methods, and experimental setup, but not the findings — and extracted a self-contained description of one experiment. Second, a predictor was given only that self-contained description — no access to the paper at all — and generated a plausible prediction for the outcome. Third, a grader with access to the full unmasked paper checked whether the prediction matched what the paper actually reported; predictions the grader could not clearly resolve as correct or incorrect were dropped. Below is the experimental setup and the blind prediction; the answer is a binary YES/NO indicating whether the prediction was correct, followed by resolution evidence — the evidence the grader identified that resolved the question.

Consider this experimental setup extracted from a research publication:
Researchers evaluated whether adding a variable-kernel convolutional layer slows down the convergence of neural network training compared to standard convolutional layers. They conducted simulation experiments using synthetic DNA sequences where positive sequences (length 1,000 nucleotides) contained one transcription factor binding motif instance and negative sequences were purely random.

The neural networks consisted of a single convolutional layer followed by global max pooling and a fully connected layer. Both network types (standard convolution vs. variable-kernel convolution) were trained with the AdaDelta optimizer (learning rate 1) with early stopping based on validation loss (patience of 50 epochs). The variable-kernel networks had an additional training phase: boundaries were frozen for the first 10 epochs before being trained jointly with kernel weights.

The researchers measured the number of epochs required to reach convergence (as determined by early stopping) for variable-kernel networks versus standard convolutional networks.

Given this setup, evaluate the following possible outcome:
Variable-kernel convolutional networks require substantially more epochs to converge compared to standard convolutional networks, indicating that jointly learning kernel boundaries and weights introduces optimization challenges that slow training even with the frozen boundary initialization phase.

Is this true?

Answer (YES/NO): NO